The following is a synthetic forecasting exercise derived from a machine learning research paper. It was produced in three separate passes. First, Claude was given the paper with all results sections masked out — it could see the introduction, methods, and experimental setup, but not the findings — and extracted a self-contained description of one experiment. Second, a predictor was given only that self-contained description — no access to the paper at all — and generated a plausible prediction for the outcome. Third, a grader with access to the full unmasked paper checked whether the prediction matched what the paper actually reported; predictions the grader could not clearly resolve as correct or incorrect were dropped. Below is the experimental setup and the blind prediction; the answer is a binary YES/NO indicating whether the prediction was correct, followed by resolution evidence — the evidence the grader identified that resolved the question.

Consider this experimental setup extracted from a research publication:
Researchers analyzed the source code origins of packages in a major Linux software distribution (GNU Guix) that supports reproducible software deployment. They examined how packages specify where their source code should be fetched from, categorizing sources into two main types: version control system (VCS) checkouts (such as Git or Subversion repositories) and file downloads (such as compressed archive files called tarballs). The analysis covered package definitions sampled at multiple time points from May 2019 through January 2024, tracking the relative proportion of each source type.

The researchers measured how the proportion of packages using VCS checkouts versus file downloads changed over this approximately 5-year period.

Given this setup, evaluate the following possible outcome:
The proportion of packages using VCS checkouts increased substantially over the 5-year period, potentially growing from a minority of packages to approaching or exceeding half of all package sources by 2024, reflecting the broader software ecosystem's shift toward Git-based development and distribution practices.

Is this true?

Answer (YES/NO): YES